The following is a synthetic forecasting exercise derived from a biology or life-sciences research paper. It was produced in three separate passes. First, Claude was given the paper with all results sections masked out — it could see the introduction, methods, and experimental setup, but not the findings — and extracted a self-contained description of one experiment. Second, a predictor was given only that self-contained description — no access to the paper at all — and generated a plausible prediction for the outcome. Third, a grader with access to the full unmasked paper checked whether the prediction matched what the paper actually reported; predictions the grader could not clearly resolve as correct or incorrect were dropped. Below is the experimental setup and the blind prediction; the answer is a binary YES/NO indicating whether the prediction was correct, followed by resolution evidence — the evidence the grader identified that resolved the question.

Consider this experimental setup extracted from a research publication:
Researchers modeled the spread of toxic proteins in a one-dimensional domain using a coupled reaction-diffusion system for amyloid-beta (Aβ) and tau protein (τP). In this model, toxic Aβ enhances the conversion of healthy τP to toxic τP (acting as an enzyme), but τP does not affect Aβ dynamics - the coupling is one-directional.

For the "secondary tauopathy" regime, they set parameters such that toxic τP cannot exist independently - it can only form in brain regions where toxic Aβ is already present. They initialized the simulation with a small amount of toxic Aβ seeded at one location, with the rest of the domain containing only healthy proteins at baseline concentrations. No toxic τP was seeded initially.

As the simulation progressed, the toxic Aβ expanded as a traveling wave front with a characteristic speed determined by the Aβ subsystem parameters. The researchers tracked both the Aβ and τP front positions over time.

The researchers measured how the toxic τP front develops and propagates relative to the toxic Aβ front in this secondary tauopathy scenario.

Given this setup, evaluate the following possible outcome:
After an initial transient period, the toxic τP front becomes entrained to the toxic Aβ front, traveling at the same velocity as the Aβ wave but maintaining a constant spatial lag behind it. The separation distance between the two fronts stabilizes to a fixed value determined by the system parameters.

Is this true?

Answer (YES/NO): NO